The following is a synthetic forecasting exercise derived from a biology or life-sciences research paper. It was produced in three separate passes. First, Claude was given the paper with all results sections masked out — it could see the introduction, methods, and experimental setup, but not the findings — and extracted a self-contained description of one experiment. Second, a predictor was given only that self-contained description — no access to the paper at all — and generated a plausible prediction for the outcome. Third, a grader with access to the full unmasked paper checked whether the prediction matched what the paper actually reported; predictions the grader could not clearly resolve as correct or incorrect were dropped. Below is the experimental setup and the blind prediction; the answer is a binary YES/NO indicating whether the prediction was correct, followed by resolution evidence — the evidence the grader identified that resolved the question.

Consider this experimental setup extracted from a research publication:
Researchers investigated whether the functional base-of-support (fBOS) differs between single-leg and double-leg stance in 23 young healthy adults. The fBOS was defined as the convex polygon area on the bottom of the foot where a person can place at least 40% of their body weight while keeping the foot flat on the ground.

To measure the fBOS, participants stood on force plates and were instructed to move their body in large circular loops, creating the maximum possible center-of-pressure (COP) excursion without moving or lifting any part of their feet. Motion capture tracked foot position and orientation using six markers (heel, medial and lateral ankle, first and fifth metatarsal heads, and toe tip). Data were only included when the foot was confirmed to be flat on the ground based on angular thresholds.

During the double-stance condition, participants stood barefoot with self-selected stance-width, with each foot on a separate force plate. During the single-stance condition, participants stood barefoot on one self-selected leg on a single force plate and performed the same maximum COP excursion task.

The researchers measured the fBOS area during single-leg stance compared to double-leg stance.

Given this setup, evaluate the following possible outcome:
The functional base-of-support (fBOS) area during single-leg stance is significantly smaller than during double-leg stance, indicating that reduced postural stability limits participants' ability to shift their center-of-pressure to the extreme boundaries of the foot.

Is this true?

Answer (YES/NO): NO